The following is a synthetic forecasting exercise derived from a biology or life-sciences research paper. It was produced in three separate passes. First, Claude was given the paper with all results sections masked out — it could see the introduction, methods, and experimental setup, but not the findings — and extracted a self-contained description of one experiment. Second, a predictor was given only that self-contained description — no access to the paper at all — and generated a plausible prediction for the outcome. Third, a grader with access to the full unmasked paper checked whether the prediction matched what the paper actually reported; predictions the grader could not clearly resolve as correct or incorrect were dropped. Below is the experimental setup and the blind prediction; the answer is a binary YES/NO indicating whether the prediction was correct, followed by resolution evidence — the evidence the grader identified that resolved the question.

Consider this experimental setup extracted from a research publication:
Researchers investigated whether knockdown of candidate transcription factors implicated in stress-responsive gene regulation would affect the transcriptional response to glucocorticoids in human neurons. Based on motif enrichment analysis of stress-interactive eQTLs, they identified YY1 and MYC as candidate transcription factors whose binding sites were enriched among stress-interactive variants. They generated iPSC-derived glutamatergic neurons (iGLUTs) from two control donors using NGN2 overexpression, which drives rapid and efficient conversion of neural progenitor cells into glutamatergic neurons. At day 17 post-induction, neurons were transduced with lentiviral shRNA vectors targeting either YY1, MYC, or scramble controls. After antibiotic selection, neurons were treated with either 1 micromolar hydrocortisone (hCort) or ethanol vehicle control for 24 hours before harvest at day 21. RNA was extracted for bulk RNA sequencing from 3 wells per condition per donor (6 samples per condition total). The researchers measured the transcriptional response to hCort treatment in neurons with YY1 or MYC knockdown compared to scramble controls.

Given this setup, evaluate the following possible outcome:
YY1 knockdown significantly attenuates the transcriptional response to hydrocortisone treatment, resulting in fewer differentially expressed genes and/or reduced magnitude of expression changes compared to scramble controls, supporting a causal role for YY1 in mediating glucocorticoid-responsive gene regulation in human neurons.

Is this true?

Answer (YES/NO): YES